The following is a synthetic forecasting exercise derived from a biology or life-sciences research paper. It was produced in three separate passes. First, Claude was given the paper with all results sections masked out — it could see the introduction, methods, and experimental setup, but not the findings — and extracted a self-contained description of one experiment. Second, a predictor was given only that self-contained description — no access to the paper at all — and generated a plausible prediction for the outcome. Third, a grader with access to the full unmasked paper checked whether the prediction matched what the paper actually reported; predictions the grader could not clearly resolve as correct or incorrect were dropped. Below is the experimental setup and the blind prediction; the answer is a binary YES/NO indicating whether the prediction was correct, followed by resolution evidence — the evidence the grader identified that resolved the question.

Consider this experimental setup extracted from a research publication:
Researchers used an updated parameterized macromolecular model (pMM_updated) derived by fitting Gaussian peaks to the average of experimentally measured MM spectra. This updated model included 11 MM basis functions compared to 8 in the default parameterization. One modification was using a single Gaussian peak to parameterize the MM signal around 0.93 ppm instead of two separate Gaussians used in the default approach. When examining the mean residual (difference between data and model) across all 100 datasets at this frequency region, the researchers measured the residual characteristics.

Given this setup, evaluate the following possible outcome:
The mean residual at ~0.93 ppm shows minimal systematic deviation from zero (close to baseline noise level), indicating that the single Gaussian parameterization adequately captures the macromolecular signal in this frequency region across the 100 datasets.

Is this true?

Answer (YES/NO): NO